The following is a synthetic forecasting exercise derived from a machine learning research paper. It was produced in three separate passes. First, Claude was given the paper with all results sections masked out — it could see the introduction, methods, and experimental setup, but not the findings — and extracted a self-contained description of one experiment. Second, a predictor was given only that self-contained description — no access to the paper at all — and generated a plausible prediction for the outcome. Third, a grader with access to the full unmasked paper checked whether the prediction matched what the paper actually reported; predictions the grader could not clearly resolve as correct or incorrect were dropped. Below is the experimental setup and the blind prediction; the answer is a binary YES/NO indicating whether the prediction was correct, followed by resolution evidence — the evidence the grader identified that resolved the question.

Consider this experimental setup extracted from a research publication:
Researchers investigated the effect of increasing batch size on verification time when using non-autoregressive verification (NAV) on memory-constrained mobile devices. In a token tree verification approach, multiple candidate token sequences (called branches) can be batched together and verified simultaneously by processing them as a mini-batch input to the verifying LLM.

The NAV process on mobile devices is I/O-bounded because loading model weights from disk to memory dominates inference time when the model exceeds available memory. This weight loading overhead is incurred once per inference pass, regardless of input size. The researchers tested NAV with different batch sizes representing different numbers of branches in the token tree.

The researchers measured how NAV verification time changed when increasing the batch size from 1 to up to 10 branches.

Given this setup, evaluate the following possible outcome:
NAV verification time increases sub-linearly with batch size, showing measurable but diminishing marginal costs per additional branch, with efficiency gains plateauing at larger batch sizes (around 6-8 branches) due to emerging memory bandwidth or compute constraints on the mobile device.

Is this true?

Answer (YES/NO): NO